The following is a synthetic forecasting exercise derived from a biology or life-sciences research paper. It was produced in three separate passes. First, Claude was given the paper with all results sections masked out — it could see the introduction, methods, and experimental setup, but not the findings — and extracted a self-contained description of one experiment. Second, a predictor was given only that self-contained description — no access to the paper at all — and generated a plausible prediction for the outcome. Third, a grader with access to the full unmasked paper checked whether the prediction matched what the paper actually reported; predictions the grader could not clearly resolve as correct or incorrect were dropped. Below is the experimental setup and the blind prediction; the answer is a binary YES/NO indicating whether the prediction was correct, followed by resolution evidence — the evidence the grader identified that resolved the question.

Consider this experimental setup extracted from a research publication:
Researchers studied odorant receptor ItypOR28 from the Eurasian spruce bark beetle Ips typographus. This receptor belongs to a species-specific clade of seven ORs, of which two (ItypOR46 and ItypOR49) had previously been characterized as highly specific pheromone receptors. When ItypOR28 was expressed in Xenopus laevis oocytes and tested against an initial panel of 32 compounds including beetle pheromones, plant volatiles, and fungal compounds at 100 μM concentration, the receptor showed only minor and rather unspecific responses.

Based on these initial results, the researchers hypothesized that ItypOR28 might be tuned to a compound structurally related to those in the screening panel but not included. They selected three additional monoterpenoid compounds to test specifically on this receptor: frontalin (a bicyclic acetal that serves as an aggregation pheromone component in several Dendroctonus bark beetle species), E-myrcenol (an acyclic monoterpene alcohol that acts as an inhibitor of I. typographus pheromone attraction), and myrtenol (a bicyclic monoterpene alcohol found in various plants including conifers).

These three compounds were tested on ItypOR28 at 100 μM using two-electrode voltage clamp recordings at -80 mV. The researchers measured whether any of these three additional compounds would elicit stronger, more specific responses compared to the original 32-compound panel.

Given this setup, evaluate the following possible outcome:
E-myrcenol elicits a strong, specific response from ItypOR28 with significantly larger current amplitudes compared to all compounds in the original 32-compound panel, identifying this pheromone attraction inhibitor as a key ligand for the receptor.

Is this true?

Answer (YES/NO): YES